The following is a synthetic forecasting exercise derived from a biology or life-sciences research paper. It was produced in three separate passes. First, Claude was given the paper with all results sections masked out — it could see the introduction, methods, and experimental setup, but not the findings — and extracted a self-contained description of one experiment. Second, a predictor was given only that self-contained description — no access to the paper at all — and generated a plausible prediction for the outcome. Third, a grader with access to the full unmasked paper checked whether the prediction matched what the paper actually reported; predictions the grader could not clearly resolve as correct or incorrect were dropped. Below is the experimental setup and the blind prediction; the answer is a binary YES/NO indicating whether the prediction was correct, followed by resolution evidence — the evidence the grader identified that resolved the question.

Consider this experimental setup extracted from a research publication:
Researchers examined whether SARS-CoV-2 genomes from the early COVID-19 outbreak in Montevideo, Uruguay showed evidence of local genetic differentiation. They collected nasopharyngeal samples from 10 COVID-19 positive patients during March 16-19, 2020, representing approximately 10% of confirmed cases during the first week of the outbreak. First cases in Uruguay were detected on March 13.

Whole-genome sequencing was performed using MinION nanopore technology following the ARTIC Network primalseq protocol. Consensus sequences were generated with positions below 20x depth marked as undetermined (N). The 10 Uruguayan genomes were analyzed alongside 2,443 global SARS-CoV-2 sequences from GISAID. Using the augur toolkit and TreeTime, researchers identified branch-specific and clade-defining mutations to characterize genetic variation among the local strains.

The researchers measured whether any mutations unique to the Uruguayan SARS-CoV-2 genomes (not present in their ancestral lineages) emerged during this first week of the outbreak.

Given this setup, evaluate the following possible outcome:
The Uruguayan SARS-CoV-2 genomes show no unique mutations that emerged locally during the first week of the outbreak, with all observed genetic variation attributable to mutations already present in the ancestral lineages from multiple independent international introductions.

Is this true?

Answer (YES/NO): NO